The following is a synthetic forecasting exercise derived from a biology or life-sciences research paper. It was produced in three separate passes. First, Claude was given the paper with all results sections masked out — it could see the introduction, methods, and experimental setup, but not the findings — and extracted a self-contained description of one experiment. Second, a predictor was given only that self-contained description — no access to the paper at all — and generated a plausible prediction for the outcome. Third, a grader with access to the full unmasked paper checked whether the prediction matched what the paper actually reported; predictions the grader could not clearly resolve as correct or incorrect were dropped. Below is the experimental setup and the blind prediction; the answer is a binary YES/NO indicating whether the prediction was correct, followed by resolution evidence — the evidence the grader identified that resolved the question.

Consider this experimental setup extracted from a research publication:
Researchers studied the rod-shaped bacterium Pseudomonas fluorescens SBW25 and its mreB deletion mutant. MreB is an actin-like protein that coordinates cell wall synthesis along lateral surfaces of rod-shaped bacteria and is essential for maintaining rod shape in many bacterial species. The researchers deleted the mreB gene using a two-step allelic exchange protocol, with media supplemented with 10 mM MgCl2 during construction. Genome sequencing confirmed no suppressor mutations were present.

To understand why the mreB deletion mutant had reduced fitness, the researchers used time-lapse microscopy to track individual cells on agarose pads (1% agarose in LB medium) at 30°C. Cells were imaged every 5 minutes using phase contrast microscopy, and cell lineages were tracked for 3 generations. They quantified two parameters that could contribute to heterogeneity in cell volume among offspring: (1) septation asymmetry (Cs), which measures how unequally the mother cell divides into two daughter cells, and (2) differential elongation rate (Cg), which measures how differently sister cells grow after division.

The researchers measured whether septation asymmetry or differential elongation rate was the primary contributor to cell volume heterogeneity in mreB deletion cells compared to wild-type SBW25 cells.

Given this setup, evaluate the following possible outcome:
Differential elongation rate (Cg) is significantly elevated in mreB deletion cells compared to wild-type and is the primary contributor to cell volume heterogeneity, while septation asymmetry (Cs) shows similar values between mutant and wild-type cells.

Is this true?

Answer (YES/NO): NO